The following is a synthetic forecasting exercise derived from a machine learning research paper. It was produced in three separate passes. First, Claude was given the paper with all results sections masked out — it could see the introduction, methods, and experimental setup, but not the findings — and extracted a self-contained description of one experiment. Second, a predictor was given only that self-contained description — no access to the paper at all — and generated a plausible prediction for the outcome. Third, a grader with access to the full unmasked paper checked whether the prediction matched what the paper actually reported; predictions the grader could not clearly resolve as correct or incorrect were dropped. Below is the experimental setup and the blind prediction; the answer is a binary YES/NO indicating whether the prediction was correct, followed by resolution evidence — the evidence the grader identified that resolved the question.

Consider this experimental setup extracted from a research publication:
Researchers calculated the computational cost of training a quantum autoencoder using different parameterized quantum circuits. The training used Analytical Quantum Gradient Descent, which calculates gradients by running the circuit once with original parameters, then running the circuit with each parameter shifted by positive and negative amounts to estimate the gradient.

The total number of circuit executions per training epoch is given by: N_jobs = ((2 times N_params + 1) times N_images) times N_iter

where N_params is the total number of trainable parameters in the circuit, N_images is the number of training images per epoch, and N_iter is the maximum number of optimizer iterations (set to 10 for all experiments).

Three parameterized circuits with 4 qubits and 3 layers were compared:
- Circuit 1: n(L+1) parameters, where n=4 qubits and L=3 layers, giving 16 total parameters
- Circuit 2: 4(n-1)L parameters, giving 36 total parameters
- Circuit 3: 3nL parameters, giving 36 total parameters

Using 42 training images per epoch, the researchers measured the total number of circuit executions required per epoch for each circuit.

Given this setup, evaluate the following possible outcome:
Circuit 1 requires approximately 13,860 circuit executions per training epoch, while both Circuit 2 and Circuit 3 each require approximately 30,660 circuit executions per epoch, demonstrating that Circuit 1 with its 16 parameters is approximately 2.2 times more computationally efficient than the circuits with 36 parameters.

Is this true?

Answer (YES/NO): YES